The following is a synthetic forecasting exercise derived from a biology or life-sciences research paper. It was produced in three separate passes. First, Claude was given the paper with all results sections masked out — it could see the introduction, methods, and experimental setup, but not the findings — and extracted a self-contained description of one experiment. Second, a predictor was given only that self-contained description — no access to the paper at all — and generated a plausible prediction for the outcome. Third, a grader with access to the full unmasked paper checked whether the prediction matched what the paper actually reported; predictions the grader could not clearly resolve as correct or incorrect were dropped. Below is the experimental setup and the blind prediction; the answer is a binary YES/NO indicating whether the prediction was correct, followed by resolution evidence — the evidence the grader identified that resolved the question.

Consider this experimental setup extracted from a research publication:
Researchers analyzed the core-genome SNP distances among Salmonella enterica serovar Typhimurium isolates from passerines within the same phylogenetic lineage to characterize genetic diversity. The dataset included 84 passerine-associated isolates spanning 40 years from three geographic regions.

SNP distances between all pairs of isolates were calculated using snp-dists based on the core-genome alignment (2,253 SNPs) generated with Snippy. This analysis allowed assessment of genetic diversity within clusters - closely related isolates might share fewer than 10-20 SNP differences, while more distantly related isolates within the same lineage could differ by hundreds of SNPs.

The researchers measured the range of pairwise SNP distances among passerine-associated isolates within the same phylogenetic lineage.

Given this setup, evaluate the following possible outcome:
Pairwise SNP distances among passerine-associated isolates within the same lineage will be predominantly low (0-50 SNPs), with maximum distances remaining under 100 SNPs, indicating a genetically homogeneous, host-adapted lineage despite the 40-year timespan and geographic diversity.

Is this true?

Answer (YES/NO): NO